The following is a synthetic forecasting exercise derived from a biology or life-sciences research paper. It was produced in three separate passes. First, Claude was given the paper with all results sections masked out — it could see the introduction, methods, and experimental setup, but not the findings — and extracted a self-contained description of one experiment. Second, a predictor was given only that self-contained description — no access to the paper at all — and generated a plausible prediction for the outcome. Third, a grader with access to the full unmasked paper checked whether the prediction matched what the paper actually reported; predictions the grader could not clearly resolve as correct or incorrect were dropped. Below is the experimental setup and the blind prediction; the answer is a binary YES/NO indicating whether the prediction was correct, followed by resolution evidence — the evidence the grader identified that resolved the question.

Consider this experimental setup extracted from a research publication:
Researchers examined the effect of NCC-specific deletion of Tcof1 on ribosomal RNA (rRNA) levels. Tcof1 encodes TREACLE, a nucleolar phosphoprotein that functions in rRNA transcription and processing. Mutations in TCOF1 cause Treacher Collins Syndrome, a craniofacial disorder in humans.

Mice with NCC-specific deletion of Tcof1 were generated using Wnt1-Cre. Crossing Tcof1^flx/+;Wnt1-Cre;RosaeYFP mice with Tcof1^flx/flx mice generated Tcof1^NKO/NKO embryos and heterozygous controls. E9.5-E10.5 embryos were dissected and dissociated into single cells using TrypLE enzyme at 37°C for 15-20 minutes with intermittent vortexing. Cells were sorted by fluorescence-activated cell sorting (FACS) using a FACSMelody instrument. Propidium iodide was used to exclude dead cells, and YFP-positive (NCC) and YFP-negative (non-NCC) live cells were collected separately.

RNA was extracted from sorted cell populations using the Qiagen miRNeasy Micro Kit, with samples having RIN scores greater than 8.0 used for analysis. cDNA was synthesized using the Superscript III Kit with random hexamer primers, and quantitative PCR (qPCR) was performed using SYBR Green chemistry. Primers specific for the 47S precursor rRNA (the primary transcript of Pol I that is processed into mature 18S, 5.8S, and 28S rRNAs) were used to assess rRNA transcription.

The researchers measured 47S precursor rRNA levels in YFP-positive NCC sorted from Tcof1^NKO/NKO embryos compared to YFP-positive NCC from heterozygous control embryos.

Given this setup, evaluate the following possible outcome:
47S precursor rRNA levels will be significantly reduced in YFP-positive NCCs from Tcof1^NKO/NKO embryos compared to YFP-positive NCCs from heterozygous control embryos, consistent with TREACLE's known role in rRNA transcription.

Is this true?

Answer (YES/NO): YES